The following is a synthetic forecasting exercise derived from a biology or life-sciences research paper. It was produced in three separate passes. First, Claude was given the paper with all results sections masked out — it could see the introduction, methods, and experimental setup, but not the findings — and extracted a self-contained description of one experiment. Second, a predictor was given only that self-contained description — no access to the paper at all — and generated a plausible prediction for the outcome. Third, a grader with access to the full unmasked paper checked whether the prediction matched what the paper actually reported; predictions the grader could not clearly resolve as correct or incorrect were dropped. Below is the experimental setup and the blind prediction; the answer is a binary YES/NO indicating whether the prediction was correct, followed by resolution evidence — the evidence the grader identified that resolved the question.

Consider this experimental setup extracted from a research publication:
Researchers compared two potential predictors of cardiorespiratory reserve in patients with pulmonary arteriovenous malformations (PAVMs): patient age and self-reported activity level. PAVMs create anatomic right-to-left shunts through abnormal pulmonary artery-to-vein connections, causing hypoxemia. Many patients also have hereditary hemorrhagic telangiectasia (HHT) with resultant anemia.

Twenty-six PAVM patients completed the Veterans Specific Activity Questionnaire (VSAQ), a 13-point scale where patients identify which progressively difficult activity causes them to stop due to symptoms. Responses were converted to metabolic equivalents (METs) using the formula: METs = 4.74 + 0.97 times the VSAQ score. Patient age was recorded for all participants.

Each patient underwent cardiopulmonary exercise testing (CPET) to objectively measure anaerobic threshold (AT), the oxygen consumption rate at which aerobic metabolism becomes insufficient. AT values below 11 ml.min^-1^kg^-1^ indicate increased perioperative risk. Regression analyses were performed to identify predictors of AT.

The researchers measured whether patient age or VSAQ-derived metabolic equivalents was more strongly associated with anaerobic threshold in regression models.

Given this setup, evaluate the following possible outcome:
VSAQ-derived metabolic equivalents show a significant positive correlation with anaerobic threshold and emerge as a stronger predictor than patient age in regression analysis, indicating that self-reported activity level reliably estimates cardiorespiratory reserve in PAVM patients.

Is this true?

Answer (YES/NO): YES